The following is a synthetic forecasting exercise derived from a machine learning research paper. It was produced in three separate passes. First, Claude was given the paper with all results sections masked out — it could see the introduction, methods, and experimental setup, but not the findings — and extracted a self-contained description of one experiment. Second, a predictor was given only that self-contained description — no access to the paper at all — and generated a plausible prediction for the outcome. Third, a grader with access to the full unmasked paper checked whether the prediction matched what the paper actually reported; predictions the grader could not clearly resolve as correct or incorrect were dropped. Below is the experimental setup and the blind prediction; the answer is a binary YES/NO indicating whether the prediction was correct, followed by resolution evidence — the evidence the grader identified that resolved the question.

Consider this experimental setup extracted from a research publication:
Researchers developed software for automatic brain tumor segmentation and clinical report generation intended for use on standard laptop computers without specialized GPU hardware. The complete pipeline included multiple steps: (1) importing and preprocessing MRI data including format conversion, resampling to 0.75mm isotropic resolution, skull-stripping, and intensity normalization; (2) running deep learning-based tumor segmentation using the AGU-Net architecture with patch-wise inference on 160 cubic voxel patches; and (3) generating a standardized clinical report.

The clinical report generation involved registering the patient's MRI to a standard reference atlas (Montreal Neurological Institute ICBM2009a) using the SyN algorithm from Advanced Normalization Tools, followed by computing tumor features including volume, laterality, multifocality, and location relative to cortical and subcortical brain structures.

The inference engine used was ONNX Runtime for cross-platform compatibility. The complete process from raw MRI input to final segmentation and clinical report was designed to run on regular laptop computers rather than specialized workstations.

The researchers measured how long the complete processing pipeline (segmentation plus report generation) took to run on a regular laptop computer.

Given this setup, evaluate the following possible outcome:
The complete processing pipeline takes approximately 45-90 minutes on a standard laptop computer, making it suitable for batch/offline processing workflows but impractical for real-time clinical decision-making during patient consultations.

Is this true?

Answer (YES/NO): NO